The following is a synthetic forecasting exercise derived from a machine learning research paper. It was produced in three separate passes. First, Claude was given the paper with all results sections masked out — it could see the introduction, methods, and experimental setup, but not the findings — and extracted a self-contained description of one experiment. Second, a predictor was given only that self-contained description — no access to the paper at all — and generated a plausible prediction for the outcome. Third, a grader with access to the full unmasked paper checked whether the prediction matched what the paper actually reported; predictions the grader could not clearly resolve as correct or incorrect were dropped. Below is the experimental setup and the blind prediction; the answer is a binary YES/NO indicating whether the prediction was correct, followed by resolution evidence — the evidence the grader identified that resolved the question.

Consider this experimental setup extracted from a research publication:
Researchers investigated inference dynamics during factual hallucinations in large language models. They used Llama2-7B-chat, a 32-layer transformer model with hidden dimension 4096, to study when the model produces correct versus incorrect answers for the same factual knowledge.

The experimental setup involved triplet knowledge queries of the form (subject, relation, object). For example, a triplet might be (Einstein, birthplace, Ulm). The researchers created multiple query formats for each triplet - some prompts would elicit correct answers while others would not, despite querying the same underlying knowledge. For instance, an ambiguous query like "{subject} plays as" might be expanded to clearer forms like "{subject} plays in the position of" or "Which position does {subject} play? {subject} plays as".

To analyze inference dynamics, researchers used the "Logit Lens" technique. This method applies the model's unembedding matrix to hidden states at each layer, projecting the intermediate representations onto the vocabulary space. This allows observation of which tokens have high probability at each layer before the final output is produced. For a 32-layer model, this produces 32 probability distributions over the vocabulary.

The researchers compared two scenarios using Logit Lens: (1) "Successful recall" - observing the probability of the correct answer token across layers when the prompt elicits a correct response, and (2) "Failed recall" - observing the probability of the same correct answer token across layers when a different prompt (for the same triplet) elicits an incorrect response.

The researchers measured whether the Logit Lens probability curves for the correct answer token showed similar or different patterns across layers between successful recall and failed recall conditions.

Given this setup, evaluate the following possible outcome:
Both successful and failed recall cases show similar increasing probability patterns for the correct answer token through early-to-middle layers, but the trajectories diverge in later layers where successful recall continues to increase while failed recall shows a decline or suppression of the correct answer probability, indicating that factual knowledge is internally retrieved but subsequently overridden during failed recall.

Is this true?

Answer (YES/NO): NO